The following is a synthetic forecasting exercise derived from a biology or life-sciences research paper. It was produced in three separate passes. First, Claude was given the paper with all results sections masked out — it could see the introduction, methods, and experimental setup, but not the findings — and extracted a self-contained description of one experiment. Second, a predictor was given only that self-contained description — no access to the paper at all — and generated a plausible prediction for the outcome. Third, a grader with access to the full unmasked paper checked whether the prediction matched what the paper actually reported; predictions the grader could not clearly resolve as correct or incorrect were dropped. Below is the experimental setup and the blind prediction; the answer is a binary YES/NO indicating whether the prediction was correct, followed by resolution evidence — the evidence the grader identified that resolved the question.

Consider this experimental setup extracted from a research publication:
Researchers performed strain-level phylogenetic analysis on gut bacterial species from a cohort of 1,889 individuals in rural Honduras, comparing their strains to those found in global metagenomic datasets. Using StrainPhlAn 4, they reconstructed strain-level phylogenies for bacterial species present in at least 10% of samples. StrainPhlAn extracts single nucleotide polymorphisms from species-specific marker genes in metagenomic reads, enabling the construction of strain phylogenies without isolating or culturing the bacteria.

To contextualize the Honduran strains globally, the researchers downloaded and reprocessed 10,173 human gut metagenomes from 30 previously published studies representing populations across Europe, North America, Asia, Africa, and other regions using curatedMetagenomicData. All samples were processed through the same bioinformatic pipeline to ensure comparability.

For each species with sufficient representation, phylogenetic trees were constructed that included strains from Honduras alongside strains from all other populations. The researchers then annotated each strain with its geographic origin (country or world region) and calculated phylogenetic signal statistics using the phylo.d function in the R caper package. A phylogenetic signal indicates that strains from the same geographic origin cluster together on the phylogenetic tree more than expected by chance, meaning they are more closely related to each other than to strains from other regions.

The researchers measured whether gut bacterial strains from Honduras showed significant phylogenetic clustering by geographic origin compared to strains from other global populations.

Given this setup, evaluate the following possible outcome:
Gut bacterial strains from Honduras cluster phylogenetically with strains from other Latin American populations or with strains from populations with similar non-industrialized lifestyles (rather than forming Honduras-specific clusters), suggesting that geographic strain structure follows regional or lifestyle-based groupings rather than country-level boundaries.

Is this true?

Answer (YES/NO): NO